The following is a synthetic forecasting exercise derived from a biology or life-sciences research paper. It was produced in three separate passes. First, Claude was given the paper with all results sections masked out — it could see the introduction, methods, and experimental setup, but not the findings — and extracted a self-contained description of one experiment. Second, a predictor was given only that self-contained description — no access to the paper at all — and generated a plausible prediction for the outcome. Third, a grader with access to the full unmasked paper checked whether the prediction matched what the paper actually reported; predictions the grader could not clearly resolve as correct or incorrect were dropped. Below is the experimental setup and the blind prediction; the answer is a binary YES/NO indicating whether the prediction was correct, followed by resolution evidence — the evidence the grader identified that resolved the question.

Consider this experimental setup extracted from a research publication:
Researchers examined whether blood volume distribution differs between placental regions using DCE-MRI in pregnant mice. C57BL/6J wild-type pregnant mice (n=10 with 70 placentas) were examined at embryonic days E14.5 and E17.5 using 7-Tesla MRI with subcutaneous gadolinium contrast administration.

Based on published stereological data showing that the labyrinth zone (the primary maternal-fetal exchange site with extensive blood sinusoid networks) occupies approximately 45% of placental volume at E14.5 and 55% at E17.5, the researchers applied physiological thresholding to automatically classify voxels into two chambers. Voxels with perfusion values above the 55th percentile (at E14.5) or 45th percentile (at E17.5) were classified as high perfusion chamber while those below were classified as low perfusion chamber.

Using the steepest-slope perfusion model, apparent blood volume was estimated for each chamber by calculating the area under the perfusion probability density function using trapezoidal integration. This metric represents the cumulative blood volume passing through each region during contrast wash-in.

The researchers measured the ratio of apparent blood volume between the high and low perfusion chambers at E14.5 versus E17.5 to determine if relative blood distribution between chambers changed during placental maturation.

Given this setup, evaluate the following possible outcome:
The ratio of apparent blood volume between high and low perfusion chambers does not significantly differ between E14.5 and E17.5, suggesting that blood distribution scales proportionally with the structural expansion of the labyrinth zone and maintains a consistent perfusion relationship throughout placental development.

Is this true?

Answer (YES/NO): NO